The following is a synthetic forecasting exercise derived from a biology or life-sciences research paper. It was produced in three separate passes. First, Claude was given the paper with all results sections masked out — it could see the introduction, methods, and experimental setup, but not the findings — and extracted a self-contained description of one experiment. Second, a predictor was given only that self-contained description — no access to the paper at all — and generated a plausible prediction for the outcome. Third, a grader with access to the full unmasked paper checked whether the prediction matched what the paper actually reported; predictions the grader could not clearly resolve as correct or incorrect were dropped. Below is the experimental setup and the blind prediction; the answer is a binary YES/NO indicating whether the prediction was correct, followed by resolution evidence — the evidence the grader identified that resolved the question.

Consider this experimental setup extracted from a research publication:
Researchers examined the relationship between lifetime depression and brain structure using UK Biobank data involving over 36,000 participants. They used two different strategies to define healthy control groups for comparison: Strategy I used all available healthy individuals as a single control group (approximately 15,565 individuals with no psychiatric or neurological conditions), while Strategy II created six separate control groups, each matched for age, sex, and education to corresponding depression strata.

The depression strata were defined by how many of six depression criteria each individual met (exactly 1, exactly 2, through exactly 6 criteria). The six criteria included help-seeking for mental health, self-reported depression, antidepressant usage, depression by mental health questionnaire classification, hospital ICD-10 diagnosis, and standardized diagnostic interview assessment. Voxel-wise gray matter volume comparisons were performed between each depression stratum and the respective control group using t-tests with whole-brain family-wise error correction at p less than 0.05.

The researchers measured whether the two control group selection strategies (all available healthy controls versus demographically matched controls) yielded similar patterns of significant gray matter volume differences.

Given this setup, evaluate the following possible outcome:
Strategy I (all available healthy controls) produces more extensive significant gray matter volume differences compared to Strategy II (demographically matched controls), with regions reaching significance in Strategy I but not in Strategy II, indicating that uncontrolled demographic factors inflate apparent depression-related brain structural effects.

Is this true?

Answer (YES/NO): NO